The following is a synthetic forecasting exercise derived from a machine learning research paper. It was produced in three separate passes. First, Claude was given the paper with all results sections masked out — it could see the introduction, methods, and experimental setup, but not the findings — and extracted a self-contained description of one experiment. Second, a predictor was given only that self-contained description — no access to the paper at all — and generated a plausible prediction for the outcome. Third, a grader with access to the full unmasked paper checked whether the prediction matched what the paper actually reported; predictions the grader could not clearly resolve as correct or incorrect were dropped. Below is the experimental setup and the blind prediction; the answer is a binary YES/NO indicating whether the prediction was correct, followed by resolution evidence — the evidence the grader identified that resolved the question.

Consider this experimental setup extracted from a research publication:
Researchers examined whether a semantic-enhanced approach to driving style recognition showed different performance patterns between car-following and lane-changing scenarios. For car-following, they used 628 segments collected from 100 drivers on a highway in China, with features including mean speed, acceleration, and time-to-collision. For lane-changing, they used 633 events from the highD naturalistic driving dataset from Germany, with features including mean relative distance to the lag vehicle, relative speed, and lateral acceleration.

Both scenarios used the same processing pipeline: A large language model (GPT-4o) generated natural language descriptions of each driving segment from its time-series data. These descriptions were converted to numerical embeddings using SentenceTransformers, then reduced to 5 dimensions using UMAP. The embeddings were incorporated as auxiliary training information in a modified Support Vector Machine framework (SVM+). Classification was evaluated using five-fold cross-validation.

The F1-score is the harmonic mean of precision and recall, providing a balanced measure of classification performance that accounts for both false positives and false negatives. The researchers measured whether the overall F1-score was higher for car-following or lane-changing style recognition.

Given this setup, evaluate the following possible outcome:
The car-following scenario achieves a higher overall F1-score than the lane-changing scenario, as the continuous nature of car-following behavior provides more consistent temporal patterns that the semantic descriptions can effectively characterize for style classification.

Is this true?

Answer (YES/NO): NO